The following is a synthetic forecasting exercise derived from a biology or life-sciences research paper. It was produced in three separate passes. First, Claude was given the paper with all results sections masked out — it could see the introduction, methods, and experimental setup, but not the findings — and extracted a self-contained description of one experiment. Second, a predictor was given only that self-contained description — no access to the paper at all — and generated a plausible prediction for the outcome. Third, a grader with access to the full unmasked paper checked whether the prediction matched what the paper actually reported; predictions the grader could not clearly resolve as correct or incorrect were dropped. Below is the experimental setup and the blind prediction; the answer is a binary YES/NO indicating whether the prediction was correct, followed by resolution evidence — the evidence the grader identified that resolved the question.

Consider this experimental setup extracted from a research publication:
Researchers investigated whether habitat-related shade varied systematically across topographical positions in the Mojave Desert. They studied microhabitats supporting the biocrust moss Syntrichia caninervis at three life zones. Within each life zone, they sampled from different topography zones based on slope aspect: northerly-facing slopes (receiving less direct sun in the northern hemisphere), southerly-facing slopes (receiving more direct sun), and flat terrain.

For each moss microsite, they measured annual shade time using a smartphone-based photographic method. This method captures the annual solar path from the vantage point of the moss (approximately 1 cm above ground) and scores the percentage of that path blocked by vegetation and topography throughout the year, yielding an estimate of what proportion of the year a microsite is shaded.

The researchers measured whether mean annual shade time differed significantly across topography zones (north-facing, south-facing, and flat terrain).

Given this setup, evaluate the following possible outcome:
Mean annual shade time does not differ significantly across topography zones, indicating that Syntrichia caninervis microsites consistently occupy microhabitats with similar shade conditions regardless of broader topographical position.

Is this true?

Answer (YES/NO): YES